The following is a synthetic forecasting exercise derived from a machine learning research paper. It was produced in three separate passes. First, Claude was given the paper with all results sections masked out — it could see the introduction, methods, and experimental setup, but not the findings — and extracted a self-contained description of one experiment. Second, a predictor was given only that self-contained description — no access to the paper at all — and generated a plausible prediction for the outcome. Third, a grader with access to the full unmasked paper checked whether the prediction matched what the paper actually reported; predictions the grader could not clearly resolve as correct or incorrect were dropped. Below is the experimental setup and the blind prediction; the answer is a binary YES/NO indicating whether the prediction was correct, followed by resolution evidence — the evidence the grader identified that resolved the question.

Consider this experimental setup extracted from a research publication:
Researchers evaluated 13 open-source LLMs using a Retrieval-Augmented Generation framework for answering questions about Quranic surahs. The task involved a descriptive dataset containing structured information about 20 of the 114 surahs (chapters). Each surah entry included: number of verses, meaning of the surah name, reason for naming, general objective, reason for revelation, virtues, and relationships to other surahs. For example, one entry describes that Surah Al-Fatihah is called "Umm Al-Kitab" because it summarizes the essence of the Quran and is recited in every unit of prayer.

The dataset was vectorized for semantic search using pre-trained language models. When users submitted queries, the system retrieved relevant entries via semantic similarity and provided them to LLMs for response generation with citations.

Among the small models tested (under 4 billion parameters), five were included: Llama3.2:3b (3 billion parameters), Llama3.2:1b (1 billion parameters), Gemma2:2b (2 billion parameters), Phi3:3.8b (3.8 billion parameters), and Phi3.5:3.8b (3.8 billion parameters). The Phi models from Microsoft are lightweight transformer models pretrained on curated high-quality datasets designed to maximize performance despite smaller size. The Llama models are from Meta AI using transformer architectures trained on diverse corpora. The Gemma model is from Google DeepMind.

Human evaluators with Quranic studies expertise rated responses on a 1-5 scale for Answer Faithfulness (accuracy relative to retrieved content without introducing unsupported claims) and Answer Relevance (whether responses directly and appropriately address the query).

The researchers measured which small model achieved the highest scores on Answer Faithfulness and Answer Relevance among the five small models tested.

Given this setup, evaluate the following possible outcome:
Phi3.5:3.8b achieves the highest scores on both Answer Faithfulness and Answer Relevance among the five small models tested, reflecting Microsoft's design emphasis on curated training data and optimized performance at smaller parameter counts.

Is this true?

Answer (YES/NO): NO